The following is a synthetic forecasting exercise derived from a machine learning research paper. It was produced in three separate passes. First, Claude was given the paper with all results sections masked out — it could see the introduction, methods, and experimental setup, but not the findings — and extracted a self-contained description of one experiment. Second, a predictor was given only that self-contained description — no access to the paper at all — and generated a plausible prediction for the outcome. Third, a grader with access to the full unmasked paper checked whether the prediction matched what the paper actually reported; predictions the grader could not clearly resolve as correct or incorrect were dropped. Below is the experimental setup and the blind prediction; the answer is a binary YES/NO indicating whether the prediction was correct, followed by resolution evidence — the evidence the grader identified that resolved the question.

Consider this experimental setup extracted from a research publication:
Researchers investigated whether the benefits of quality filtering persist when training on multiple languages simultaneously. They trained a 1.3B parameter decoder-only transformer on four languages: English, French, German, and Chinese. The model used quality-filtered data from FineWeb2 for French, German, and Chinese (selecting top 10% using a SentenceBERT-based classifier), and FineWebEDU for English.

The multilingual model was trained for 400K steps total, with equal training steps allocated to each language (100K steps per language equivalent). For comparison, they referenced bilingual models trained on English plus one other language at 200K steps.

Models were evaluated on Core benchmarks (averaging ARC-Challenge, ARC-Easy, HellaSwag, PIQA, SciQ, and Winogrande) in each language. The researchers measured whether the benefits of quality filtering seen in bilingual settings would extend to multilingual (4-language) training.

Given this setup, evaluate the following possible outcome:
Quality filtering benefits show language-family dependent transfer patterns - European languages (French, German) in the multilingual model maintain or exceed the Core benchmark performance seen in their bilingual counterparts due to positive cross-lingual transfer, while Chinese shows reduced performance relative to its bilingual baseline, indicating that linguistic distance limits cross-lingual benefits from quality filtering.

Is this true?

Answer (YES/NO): NO